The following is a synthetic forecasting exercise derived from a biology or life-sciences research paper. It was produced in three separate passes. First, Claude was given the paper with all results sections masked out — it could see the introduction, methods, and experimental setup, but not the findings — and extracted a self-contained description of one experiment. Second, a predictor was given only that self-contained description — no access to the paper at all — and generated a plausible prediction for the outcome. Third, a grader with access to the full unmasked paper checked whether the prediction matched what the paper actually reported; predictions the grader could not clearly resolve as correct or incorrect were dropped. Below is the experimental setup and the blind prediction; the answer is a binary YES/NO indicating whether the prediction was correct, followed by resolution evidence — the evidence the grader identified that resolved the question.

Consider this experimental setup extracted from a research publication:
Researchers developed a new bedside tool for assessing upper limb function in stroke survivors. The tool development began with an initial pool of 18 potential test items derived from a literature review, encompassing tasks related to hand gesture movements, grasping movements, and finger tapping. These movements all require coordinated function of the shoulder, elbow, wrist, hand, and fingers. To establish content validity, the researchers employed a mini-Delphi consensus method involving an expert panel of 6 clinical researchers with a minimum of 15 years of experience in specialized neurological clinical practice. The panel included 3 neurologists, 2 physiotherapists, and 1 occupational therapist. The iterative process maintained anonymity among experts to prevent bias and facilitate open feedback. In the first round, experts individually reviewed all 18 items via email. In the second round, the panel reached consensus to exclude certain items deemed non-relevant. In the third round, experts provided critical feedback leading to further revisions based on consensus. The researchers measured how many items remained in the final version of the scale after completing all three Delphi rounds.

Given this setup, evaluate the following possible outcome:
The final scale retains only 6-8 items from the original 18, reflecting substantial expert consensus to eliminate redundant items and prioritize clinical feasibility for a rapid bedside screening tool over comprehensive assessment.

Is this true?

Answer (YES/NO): NO